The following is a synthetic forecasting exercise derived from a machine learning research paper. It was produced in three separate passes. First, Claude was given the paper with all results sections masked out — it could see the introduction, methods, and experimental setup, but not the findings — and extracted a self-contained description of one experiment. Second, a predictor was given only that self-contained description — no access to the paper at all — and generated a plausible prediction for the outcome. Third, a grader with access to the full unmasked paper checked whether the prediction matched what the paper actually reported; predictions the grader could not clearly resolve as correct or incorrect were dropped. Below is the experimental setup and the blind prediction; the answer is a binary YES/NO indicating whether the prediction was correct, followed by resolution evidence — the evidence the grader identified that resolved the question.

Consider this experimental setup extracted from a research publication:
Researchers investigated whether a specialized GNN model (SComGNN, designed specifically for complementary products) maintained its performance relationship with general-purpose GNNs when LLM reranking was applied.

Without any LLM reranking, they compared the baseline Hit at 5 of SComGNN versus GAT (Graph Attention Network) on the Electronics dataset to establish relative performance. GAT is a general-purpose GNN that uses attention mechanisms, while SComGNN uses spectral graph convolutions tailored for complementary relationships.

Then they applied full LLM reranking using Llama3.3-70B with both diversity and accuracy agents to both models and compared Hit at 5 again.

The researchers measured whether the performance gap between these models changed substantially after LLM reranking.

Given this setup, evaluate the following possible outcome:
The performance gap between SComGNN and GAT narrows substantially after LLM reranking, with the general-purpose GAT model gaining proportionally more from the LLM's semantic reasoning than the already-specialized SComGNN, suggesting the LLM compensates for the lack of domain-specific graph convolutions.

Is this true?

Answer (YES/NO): NO